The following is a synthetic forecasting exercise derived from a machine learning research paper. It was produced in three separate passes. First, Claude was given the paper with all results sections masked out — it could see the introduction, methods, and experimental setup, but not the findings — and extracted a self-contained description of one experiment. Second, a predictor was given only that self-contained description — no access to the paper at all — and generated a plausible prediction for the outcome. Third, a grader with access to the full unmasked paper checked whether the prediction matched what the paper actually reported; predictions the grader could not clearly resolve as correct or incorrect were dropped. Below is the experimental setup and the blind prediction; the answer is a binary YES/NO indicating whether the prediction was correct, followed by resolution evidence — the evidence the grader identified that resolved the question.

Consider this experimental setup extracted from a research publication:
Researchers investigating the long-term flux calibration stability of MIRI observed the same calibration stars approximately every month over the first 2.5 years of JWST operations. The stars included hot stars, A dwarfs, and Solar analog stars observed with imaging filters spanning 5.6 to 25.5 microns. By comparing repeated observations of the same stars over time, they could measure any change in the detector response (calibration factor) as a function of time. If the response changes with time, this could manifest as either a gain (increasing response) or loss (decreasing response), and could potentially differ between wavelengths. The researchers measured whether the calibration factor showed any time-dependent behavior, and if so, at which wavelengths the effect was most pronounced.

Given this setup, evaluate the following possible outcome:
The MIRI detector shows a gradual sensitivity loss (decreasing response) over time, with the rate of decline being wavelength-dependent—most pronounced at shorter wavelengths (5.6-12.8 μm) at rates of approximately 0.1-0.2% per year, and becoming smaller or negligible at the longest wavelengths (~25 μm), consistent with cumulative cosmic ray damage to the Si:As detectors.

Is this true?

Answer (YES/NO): NO